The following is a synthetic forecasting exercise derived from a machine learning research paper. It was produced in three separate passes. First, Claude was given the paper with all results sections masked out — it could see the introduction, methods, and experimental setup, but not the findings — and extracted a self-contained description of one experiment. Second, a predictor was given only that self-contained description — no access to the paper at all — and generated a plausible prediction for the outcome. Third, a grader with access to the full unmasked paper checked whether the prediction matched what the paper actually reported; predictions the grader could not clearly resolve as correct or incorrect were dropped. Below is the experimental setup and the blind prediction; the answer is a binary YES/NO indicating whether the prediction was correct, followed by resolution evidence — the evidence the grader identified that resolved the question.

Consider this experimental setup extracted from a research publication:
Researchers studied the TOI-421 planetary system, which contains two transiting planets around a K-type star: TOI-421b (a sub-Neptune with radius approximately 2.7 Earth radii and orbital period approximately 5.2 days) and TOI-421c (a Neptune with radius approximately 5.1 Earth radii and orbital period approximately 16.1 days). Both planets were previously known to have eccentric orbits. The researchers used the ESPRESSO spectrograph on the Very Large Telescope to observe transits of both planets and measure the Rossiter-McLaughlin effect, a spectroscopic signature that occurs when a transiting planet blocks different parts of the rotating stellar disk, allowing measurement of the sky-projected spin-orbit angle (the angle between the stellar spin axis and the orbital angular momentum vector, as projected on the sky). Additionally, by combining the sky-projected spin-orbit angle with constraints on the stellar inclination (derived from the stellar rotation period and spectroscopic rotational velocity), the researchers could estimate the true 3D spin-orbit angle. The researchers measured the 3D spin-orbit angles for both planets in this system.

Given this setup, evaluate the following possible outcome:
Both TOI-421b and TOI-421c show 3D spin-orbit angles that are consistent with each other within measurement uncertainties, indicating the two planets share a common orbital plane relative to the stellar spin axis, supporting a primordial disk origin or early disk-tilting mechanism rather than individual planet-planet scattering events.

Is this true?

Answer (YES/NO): NO